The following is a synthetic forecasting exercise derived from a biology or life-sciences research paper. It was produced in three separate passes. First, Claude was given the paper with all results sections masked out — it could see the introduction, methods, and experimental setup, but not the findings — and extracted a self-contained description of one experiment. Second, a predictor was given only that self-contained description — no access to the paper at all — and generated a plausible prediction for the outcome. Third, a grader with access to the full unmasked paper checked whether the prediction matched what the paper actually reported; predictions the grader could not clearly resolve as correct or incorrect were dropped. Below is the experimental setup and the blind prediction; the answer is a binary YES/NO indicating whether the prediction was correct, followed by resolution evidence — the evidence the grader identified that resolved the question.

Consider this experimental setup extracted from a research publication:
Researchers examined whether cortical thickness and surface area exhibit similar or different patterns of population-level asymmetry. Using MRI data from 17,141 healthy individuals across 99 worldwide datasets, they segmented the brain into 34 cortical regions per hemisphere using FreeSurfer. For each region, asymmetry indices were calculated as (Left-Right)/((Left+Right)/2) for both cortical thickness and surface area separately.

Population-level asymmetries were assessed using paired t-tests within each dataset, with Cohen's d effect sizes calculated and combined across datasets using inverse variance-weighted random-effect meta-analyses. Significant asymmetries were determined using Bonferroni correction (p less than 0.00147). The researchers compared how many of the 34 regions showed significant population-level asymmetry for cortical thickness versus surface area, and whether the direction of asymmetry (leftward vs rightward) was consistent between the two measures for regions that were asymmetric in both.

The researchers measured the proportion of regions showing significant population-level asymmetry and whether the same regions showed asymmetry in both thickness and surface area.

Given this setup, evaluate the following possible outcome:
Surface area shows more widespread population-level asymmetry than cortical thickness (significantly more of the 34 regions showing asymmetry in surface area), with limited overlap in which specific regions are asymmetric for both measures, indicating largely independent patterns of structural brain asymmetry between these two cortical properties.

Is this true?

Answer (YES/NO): NO